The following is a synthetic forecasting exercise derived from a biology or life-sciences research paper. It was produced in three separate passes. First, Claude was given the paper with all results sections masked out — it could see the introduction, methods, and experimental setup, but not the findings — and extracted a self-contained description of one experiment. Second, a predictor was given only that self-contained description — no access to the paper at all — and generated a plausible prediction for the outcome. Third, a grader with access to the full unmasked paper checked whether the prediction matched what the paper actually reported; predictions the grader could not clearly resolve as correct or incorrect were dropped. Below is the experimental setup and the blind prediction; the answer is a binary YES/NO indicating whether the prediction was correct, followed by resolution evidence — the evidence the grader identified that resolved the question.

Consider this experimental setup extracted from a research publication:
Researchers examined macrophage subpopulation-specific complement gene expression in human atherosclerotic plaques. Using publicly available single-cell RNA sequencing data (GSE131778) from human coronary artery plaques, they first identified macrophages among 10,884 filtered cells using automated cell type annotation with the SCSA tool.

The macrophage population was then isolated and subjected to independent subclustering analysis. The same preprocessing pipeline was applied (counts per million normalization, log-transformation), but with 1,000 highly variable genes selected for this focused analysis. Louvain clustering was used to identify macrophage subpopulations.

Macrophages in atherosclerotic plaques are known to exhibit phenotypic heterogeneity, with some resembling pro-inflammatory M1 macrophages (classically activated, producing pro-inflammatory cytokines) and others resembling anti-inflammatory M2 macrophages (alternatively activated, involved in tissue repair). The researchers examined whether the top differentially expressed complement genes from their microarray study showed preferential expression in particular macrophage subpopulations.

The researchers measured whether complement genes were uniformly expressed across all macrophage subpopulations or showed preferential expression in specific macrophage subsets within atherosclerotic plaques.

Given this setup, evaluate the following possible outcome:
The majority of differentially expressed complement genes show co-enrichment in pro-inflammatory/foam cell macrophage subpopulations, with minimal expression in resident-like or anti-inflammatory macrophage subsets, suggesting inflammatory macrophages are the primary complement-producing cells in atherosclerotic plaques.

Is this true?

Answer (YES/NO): NO